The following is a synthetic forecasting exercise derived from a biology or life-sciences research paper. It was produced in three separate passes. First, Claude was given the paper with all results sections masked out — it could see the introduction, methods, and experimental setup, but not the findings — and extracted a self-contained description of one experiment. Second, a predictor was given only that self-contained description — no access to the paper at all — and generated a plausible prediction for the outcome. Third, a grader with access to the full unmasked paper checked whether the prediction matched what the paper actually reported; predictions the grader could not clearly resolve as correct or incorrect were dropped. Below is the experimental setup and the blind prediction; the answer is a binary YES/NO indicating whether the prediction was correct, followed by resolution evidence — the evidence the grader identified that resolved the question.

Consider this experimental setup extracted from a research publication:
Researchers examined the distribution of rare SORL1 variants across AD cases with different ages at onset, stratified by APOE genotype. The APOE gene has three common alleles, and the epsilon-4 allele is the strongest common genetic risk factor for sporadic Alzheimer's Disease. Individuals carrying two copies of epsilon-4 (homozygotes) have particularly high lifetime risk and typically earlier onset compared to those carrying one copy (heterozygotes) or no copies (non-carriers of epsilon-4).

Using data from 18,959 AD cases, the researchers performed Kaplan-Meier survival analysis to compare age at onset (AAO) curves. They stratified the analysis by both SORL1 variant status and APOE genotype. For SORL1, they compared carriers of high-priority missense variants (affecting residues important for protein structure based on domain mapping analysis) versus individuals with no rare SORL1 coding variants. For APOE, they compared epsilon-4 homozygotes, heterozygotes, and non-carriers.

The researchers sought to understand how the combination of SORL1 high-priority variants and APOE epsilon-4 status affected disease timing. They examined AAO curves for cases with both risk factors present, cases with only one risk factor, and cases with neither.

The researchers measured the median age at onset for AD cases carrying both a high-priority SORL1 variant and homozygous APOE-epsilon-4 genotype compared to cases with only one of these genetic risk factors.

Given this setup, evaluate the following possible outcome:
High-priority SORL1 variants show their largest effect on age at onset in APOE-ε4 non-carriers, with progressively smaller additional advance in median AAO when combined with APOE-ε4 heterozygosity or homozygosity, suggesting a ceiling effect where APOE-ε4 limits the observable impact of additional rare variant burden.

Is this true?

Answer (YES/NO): YES